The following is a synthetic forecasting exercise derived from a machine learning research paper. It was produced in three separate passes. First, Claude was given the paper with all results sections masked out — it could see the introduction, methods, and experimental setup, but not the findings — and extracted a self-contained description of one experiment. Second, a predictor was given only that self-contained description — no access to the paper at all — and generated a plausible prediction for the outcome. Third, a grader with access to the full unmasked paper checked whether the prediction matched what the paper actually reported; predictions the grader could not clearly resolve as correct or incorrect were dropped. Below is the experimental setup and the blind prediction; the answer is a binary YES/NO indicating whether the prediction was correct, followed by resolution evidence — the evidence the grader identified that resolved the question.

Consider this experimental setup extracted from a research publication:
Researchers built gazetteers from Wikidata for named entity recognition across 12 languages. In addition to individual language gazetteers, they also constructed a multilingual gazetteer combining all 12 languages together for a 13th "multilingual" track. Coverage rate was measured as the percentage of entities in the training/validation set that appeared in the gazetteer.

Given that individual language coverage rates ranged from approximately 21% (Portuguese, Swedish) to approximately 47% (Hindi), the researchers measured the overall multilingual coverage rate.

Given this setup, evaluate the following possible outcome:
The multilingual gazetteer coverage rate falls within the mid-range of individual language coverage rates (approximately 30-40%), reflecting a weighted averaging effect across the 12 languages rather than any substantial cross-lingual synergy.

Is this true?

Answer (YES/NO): YES